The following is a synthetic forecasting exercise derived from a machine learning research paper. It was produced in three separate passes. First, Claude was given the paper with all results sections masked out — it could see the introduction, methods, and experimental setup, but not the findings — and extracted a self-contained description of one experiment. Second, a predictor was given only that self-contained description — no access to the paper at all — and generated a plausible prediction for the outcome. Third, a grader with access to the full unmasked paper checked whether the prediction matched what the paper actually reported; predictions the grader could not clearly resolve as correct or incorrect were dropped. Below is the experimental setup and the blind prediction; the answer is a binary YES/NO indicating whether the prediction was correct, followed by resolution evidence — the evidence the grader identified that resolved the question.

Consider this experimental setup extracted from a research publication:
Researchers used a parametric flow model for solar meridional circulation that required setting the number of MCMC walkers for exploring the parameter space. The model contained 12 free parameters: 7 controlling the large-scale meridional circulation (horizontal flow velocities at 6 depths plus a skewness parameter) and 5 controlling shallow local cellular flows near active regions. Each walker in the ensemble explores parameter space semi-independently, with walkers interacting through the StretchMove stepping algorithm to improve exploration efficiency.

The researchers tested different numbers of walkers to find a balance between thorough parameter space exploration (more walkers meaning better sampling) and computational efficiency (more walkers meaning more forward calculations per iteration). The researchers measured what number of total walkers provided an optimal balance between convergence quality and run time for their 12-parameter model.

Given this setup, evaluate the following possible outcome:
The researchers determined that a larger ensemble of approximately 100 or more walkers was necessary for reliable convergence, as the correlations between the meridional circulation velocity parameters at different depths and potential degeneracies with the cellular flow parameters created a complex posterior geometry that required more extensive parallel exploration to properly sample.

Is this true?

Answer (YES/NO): NO